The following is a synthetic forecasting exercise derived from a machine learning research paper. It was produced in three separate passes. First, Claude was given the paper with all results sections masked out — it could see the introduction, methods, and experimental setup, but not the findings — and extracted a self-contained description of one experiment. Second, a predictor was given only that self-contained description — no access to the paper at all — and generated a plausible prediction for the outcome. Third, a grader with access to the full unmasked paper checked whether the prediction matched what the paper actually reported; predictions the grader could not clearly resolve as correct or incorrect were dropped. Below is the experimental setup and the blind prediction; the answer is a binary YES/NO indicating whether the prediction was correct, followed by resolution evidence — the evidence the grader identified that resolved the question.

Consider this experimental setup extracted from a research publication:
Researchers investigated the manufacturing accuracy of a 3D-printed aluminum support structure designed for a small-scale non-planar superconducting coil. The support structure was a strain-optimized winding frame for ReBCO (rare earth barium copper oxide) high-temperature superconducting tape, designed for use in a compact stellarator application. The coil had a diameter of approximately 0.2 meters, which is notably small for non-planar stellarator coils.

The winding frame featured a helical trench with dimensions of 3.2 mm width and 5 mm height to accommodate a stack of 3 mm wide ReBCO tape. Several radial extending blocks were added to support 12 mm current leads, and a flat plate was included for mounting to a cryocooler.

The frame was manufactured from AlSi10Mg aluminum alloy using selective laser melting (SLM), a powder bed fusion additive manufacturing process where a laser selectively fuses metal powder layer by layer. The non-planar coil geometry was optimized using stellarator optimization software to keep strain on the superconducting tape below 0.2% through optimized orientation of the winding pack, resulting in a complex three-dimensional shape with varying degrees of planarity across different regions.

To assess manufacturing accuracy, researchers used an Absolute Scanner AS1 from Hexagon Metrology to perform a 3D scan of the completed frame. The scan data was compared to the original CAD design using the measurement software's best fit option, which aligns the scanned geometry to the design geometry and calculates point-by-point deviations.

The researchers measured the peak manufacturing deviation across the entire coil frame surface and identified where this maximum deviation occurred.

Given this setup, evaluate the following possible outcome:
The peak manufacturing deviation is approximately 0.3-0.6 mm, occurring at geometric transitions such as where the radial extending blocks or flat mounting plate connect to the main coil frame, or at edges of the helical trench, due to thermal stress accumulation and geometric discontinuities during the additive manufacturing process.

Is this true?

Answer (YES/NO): NO